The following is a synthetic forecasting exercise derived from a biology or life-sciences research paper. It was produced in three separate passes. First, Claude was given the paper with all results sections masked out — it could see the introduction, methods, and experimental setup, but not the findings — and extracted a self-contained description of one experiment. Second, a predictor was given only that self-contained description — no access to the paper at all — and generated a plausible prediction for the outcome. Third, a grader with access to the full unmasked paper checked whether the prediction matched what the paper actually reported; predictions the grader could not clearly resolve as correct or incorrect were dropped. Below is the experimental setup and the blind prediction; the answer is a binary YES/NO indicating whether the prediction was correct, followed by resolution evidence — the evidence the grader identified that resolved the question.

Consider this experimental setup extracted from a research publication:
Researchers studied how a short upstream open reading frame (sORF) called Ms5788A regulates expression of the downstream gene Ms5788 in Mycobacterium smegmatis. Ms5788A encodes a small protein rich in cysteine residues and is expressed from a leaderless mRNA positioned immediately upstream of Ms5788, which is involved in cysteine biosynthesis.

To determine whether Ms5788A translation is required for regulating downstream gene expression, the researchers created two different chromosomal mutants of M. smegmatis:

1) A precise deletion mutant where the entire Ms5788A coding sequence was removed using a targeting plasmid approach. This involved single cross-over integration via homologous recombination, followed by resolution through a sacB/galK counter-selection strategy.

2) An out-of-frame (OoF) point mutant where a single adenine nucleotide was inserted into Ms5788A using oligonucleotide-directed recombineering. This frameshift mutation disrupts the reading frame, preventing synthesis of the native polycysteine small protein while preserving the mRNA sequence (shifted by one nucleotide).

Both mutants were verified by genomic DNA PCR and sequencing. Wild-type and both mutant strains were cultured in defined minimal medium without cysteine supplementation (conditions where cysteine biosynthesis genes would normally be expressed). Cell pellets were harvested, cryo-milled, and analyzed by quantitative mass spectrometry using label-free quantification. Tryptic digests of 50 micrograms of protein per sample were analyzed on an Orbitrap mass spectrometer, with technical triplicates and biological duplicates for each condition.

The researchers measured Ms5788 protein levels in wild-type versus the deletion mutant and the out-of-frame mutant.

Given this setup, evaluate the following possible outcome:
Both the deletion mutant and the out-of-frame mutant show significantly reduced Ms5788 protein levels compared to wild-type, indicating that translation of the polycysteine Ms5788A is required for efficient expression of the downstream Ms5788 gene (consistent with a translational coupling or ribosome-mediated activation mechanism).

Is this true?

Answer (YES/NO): NO